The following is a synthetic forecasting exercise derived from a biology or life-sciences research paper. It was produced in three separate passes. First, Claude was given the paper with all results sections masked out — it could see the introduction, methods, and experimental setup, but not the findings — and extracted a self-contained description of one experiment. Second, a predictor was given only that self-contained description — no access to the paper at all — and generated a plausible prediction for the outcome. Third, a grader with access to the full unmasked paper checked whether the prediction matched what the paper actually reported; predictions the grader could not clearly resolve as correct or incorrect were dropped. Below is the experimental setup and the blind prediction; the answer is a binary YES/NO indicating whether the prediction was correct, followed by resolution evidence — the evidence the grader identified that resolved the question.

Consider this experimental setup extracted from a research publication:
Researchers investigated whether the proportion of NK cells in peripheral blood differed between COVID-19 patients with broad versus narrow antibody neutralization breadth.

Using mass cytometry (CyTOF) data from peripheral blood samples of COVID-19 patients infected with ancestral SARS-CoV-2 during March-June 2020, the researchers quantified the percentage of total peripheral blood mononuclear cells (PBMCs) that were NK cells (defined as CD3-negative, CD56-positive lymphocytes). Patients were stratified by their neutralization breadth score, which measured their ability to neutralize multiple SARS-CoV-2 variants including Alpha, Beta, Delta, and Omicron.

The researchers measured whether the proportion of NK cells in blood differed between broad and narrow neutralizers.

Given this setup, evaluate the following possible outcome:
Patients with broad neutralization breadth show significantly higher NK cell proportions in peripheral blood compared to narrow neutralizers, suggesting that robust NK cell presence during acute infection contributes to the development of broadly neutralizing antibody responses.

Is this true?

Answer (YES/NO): NO